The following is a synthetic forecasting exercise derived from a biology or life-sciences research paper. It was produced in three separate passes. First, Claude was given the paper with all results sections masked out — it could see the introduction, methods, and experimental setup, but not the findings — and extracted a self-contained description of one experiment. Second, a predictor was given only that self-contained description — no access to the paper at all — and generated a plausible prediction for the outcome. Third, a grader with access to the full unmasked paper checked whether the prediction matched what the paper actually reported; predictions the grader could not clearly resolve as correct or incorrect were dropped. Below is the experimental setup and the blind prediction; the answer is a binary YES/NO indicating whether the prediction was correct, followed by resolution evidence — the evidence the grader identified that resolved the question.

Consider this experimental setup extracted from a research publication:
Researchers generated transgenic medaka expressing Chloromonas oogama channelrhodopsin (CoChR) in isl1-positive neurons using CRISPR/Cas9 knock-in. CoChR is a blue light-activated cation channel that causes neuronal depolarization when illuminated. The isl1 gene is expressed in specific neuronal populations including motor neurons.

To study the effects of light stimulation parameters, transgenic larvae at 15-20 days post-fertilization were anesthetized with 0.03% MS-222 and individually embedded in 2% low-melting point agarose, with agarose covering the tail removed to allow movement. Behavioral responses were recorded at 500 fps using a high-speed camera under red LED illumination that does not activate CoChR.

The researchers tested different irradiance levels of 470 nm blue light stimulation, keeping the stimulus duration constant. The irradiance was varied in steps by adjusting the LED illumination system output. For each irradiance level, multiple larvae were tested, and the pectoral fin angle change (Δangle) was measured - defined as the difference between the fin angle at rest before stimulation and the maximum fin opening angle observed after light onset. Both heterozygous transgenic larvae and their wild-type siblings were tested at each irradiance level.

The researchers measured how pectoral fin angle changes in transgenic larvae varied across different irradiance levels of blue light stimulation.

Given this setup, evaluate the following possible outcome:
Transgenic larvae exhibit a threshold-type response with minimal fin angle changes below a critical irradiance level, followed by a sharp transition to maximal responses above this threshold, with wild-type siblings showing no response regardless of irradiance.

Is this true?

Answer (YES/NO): NO